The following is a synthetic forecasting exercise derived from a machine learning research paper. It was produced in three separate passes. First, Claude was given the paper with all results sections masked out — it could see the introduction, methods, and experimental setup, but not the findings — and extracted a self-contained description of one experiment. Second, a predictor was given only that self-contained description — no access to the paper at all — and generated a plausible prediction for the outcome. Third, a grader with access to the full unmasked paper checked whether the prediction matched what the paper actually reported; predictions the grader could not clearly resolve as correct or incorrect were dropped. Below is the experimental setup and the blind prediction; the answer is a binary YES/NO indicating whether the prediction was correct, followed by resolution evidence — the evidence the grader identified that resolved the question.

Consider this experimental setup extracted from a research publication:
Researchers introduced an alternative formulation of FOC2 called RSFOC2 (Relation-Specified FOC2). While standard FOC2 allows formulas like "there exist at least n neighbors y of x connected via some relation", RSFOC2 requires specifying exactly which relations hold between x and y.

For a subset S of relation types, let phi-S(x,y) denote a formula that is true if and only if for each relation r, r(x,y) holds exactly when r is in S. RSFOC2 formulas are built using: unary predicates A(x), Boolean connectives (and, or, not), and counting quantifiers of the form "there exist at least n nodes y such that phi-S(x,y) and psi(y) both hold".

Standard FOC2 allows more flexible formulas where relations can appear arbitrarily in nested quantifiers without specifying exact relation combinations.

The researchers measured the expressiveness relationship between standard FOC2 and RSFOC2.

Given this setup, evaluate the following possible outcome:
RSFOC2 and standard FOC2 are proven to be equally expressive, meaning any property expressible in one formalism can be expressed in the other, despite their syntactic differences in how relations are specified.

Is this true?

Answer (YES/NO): YES